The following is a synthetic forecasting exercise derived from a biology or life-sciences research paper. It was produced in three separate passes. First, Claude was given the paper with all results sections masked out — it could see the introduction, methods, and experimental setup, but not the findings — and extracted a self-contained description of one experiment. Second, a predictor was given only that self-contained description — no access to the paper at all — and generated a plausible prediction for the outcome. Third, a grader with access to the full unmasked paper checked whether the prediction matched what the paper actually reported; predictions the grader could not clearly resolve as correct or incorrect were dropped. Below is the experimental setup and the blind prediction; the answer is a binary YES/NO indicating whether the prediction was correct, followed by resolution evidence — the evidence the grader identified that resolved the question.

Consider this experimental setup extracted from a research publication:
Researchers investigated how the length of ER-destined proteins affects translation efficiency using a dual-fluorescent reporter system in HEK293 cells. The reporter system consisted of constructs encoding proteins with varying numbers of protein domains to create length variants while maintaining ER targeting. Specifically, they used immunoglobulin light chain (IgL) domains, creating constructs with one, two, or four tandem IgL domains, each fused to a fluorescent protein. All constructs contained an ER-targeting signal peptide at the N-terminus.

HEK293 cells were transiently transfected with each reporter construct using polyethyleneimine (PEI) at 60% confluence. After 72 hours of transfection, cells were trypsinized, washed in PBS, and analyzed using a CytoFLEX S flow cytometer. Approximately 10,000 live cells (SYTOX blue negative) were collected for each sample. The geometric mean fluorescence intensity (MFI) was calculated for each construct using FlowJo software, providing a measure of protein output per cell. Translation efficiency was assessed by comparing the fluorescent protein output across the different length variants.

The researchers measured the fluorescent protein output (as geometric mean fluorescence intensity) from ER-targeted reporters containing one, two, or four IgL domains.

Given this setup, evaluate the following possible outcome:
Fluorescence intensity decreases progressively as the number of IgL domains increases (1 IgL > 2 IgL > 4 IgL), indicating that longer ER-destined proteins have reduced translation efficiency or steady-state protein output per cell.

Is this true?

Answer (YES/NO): NO